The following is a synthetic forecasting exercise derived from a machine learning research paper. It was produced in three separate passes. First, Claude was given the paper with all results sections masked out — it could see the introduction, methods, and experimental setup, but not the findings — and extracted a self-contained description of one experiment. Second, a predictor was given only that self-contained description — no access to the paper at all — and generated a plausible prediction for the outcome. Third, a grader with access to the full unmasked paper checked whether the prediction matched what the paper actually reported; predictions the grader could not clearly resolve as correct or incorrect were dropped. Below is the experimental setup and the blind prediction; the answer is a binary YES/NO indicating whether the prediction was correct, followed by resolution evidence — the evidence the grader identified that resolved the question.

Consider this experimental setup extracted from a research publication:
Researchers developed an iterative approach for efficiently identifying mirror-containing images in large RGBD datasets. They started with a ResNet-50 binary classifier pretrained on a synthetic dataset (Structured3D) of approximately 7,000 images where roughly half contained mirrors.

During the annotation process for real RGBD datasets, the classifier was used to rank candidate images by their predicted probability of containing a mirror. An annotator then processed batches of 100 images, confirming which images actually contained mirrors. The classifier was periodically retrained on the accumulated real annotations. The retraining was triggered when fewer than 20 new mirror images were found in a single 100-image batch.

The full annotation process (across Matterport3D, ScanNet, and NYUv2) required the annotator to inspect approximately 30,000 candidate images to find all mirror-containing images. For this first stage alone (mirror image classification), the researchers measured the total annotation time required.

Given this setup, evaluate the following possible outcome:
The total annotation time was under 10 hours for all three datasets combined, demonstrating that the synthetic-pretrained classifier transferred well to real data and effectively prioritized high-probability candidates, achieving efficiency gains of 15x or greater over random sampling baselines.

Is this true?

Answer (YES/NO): NO